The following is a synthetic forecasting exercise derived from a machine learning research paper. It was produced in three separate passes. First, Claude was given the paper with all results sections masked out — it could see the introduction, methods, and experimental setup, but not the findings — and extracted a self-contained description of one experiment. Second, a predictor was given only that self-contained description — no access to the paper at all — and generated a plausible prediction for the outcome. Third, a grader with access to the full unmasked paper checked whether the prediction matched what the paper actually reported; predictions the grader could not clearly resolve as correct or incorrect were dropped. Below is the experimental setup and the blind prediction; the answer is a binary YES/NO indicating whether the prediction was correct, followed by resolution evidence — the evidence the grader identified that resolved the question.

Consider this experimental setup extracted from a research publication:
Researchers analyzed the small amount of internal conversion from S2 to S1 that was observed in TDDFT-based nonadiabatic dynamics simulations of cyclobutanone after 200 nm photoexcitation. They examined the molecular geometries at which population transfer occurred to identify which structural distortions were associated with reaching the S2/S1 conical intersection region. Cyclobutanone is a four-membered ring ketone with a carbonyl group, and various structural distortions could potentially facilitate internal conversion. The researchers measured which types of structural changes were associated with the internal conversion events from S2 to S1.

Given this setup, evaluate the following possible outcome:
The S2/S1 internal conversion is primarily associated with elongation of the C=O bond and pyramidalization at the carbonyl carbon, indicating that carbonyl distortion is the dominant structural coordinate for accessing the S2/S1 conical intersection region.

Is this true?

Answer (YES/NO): NO